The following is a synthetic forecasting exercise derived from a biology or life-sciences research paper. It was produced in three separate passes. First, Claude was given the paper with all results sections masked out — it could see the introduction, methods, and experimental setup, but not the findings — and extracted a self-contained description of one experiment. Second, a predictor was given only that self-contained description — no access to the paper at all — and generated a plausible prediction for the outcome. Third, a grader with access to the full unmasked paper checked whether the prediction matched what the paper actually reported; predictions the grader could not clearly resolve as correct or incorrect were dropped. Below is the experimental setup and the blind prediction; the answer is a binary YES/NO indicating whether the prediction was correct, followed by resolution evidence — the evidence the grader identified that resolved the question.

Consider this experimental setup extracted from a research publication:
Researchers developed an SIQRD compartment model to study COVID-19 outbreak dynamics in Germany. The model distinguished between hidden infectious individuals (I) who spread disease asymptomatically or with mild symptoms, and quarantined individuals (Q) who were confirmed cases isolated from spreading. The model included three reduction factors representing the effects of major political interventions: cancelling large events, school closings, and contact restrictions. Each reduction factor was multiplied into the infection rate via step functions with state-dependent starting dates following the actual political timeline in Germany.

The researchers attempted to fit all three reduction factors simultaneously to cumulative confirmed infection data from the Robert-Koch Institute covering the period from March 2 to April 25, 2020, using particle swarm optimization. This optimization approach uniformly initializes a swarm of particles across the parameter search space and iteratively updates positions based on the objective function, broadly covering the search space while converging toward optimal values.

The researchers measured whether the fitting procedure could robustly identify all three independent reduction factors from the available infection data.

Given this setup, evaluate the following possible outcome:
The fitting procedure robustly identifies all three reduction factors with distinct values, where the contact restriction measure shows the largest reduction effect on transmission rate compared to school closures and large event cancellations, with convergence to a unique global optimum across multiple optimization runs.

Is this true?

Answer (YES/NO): NO